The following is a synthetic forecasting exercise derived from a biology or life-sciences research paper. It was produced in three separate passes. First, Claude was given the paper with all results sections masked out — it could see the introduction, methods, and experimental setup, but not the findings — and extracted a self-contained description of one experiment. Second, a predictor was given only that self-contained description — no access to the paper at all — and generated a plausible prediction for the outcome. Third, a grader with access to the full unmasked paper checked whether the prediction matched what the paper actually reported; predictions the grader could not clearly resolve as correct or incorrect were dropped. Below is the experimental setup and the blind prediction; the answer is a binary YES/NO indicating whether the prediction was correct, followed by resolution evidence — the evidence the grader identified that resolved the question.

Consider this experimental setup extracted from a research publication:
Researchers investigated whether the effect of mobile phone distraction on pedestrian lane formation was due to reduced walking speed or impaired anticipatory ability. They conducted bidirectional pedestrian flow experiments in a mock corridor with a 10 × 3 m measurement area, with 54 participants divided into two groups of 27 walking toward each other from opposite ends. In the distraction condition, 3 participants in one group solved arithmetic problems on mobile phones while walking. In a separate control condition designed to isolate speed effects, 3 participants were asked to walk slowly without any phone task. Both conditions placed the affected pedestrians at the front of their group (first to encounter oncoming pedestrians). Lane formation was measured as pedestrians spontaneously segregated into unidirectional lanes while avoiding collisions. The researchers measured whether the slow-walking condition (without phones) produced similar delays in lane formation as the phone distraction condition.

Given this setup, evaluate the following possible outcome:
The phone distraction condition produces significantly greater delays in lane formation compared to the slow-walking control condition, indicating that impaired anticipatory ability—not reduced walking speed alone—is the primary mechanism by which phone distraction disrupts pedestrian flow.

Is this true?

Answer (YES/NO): YES